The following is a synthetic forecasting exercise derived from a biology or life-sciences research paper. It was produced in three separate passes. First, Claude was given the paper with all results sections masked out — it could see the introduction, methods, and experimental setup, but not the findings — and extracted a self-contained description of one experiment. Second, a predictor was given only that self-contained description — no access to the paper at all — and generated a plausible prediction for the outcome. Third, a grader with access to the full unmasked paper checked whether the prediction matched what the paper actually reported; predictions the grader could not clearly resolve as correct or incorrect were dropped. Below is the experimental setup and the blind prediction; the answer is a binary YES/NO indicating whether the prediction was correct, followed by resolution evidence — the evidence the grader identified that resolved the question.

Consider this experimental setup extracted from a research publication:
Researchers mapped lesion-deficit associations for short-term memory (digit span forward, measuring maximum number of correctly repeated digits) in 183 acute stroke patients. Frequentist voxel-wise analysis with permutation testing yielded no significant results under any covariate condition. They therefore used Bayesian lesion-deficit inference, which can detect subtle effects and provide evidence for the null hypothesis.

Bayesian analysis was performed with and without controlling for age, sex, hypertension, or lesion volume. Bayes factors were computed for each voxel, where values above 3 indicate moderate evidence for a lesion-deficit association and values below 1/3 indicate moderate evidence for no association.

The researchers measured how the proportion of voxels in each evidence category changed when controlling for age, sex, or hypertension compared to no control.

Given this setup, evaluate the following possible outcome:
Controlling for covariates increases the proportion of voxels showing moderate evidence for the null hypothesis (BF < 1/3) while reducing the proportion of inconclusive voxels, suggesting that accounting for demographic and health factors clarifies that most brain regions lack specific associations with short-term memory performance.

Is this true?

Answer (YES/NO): NO